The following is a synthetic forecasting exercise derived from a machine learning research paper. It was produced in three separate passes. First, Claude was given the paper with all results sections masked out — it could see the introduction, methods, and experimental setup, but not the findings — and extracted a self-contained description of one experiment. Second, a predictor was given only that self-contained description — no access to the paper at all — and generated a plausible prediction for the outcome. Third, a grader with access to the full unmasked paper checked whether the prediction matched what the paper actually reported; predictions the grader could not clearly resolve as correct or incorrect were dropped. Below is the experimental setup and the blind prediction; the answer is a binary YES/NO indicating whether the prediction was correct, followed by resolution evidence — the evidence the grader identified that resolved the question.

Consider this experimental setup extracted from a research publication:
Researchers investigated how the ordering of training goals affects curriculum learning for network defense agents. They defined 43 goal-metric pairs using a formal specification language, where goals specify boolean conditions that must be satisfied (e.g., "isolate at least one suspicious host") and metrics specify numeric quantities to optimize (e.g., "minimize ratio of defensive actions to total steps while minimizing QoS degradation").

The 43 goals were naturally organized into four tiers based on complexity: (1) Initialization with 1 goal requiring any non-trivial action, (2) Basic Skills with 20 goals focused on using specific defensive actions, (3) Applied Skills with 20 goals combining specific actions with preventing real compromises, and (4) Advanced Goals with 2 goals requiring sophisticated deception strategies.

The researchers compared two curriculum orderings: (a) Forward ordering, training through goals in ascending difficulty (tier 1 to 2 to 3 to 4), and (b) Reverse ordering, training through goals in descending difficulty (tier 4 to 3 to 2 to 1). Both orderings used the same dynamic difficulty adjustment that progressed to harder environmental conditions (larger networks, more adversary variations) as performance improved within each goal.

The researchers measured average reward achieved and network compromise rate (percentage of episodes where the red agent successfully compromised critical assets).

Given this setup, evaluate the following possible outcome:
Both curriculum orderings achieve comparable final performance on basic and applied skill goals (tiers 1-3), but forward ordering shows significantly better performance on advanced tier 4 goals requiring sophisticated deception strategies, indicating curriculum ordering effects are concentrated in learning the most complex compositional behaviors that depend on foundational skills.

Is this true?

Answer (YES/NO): NO